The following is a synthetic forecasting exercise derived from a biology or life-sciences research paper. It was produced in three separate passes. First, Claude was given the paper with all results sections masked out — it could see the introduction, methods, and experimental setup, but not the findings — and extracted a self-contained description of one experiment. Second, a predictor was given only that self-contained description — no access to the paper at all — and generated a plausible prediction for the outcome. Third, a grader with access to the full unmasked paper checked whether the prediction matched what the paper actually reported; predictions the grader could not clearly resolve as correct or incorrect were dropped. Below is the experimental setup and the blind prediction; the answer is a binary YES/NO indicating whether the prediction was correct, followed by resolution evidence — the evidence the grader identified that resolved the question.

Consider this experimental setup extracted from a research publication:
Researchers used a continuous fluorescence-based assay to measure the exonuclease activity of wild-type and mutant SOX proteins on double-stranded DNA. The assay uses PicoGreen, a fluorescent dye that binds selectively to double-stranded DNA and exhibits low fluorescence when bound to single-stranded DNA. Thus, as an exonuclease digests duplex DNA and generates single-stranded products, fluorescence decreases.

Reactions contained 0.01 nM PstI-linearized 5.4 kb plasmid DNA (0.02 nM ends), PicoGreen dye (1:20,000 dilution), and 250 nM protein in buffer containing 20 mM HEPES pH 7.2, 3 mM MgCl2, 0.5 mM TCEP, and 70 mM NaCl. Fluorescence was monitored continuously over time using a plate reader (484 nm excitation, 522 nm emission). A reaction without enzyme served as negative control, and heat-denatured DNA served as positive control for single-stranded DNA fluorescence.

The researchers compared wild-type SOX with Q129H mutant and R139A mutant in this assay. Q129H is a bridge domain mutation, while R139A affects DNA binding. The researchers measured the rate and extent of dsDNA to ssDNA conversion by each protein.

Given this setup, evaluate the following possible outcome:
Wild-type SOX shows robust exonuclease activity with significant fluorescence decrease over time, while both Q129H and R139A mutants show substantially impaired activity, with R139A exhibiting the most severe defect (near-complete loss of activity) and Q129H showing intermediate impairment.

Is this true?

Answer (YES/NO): NO